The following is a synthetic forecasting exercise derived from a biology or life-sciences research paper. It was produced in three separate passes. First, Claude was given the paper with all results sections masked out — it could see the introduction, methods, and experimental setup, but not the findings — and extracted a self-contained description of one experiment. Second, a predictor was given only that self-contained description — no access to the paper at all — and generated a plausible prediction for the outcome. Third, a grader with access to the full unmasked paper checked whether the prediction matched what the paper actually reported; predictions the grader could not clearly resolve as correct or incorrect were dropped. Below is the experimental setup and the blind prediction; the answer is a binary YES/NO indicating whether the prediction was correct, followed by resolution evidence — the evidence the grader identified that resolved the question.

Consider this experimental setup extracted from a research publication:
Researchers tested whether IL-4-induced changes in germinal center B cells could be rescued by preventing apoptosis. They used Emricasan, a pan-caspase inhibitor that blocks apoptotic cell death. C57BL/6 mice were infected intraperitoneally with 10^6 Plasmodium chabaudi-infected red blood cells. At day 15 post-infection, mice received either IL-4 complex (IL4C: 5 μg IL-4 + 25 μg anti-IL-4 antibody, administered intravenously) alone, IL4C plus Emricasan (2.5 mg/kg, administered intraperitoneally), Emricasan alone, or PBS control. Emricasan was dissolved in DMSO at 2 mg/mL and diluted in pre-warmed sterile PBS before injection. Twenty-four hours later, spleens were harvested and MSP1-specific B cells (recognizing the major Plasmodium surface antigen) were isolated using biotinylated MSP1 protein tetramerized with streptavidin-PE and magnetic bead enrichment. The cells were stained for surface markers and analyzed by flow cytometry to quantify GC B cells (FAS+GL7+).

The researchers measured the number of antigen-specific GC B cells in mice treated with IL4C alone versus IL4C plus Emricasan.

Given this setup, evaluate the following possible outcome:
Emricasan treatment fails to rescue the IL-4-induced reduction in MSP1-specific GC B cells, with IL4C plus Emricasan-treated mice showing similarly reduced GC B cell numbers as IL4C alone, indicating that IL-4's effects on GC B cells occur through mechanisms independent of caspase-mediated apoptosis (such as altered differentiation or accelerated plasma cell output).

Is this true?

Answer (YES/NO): NO